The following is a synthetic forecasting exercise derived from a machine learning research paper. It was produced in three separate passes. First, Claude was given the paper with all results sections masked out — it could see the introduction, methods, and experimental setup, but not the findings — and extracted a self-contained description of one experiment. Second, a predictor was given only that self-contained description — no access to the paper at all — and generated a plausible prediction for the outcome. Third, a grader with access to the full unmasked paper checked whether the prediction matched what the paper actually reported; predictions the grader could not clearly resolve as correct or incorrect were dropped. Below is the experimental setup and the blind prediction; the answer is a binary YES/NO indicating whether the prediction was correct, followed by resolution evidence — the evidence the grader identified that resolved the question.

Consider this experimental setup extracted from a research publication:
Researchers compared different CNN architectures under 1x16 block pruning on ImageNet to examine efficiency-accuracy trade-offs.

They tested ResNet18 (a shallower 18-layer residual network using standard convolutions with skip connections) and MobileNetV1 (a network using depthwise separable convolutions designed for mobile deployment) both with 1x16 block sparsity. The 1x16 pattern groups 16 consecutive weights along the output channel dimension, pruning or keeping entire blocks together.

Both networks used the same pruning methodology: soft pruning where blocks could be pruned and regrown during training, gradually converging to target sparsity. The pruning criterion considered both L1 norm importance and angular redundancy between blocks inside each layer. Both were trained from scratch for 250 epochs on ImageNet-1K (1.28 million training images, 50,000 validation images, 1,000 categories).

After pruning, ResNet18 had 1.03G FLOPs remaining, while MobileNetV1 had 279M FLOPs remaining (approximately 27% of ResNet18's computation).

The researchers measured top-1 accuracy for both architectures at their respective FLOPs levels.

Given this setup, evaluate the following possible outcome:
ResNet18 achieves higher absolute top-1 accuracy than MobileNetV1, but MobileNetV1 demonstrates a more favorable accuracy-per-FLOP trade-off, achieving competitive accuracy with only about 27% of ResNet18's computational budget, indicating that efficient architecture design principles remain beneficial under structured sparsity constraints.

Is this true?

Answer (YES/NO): NO